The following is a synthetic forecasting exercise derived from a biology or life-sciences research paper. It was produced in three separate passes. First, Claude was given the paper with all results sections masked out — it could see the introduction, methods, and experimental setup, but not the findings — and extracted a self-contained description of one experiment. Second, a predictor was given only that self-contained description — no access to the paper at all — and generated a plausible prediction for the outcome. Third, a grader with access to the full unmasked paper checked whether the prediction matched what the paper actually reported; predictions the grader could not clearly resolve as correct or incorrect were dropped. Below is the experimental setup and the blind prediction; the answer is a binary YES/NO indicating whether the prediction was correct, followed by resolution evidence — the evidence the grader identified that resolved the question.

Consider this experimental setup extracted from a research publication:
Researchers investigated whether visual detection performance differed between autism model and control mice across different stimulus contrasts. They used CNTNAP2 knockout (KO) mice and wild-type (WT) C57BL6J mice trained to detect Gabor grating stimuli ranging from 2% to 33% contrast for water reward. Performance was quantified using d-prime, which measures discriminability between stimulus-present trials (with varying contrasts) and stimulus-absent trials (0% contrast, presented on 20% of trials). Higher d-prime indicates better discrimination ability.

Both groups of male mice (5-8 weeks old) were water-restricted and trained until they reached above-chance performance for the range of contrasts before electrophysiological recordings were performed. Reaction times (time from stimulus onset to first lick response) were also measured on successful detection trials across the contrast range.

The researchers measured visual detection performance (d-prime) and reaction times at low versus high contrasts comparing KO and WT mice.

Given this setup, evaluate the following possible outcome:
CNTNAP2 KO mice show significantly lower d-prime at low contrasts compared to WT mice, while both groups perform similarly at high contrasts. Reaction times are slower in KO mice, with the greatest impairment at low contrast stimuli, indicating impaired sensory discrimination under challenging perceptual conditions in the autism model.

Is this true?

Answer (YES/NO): NO